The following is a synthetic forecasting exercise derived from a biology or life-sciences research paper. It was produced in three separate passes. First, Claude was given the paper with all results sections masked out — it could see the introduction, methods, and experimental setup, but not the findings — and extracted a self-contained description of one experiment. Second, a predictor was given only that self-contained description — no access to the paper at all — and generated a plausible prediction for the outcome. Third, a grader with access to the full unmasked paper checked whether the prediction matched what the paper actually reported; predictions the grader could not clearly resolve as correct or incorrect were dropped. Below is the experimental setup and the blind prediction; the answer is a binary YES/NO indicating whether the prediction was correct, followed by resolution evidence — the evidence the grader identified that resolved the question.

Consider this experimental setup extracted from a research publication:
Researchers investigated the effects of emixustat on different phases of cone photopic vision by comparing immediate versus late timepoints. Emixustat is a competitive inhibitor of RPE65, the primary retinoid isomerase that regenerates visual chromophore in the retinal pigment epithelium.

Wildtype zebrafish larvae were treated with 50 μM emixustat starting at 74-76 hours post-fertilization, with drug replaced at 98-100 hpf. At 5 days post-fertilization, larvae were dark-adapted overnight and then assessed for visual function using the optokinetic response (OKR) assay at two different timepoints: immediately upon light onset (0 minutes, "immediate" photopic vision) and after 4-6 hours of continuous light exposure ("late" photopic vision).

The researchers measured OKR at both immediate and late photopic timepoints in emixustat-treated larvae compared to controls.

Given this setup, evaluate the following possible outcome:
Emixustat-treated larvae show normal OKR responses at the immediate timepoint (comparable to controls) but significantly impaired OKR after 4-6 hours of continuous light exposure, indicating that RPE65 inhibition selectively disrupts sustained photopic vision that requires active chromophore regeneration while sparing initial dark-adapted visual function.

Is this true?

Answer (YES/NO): NO